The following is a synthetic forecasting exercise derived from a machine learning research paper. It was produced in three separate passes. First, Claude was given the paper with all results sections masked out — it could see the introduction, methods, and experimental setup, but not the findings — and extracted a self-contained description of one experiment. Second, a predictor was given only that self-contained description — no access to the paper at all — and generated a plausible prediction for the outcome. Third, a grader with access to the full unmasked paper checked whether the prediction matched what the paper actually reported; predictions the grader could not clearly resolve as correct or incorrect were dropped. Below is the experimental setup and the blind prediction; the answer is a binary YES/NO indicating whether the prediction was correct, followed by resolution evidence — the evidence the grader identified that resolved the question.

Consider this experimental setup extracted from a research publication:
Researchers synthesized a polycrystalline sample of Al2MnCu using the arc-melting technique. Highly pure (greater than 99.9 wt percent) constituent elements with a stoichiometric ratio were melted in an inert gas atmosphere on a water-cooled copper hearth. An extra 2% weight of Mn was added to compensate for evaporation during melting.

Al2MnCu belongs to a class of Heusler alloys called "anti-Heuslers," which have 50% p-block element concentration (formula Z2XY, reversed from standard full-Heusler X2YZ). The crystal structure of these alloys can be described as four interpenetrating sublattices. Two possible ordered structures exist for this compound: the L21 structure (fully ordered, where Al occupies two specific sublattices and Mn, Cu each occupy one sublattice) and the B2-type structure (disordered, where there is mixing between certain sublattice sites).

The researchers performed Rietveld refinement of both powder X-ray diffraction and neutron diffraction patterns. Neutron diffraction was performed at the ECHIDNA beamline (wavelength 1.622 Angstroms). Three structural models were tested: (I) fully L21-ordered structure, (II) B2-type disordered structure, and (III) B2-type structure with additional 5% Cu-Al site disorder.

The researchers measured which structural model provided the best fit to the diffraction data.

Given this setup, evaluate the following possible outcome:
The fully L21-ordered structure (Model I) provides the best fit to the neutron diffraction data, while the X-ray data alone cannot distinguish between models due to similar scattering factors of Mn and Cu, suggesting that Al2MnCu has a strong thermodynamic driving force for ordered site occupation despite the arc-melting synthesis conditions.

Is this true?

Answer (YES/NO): NO